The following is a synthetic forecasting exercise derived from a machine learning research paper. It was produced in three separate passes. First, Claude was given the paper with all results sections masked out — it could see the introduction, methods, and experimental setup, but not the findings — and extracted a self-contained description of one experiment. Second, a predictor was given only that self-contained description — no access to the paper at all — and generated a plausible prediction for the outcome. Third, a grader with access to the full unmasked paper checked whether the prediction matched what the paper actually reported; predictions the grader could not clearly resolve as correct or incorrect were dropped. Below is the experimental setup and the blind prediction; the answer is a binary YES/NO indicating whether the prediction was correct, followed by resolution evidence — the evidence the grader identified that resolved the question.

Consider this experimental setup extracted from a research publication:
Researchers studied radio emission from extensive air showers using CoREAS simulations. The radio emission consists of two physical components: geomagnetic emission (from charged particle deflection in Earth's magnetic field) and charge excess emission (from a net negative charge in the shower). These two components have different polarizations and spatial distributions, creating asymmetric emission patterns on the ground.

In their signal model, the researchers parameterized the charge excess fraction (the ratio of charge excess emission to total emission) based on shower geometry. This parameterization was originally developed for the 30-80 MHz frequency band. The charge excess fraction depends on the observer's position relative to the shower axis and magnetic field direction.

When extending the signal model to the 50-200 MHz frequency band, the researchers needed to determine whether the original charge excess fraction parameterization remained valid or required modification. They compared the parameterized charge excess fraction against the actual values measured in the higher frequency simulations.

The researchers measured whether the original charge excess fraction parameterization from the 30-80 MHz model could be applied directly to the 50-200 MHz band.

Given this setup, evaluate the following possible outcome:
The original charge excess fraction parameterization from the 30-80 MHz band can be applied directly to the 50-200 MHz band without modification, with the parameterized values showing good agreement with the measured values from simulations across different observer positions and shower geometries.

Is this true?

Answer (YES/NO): NO